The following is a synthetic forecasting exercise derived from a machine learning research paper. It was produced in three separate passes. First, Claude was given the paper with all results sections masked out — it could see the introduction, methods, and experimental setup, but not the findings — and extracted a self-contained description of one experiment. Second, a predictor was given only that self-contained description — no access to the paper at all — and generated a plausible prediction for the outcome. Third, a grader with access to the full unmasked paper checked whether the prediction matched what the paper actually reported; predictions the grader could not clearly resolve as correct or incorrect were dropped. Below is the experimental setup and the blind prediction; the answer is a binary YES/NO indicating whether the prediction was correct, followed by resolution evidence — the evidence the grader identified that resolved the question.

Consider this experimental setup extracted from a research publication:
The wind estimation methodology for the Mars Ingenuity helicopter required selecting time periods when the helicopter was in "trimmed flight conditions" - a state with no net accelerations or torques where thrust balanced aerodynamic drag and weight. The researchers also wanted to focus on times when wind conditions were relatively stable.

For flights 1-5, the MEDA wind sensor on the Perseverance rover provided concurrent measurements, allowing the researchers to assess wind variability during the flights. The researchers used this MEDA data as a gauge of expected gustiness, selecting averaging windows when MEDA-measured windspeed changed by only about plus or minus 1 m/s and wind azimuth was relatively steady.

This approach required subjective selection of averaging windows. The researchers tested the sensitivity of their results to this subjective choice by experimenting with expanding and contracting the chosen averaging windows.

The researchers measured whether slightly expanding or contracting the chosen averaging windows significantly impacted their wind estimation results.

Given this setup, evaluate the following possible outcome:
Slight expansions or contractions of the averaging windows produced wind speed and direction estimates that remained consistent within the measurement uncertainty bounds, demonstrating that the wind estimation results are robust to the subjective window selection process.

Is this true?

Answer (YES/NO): YES